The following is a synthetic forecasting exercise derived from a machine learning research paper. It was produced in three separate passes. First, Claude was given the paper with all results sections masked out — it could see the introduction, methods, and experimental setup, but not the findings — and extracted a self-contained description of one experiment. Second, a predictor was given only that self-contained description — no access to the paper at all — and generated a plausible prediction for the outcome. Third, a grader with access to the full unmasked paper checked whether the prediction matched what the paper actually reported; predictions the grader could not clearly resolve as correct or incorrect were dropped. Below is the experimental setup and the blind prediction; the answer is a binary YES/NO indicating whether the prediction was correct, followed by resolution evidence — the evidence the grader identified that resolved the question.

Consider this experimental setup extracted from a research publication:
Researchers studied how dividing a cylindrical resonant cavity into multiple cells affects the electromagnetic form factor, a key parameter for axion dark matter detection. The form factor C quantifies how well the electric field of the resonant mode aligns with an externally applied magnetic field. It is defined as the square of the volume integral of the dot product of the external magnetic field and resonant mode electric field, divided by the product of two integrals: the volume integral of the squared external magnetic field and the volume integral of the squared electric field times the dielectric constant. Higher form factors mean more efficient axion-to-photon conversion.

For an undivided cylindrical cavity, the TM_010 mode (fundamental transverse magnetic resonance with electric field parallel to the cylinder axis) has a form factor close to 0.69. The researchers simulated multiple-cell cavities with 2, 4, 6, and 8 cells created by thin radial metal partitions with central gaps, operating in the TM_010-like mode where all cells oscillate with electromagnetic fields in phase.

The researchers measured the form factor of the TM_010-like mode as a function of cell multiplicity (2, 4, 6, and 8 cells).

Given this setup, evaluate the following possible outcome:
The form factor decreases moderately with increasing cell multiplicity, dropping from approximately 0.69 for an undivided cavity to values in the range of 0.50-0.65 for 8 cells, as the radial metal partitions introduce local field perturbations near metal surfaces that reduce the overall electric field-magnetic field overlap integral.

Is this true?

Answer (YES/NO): NO